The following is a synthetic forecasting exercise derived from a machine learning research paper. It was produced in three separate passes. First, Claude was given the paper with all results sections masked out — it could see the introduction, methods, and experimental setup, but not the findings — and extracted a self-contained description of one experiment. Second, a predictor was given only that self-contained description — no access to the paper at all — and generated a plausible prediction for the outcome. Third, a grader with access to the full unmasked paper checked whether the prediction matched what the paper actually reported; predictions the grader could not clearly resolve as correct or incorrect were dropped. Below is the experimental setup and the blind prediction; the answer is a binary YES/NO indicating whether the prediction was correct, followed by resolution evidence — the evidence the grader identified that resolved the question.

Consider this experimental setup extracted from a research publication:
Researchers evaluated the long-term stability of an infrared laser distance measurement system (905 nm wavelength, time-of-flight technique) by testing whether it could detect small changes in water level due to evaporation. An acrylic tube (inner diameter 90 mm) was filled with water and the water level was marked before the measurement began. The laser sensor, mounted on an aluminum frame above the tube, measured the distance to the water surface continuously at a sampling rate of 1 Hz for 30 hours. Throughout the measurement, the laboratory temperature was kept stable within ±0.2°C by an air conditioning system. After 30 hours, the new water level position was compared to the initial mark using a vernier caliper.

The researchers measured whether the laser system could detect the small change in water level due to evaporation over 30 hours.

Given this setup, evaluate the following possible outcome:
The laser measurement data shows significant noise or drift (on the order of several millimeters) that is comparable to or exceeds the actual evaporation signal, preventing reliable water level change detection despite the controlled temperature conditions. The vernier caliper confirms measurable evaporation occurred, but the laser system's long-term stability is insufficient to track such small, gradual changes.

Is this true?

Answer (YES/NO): NO